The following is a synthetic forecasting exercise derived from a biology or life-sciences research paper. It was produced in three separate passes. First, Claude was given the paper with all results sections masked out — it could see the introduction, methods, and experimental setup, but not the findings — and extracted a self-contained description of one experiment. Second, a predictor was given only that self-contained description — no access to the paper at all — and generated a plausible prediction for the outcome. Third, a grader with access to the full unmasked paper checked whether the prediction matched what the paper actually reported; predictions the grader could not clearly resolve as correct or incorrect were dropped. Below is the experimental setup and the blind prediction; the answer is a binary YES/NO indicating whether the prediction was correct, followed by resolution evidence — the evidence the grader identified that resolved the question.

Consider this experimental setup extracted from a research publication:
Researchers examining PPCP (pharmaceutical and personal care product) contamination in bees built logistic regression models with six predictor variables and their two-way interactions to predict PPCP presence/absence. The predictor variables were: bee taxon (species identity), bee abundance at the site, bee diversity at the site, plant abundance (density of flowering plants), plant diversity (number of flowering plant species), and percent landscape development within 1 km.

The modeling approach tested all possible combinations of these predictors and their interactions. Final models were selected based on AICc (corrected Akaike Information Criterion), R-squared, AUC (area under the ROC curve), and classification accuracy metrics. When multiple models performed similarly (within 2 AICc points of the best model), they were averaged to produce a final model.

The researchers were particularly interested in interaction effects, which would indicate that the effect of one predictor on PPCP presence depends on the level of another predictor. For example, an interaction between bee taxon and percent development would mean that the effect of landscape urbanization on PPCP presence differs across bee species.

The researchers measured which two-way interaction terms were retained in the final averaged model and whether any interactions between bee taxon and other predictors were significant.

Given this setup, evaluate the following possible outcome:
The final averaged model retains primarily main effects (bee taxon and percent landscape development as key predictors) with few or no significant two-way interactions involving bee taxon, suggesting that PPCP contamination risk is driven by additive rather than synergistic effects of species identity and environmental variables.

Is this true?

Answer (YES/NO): NO